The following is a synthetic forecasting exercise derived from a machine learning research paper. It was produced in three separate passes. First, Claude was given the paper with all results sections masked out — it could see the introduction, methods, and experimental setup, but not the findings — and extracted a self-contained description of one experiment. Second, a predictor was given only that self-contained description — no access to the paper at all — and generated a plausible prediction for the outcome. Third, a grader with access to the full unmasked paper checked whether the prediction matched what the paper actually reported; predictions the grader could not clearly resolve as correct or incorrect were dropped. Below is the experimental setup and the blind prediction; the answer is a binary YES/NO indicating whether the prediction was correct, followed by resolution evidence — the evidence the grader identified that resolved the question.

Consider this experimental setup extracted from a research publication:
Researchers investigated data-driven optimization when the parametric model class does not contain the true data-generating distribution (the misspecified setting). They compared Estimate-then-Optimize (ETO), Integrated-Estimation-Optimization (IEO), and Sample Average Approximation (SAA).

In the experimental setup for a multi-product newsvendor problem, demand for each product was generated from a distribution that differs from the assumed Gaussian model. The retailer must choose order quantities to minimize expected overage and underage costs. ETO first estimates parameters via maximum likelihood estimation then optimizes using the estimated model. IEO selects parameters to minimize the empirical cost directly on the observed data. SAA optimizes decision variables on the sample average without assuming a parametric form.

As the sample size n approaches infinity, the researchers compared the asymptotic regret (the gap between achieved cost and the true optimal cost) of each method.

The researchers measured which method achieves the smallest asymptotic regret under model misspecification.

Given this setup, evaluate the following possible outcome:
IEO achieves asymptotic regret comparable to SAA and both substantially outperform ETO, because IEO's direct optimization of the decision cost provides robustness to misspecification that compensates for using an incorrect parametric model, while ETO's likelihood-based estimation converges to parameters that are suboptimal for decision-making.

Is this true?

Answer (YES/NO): NO